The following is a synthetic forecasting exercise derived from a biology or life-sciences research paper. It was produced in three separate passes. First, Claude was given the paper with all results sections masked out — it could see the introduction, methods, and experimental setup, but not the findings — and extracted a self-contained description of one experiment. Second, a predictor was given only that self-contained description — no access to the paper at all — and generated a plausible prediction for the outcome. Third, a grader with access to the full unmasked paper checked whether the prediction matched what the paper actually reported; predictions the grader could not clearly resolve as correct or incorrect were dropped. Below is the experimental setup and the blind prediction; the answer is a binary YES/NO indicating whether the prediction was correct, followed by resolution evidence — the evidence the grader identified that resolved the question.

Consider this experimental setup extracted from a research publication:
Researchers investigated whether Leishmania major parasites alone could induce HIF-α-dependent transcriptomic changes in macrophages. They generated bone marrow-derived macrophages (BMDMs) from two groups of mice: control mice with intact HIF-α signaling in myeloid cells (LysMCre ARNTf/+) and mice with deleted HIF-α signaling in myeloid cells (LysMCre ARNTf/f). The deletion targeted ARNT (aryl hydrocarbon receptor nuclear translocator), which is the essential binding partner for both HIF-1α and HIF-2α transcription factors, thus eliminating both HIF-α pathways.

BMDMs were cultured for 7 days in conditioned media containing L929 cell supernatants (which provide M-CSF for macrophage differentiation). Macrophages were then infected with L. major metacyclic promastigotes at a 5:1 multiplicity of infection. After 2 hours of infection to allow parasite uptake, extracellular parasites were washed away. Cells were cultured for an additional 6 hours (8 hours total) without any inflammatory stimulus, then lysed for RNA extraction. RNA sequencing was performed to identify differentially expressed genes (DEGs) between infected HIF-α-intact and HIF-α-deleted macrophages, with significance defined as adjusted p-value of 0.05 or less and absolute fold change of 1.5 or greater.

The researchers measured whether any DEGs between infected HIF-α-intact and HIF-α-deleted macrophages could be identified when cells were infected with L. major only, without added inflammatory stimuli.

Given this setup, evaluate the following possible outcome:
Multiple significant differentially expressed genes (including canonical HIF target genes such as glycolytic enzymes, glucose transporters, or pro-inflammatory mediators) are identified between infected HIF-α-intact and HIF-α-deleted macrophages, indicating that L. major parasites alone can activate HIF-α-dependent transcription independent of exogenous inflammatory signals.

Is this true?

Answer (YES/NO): YES